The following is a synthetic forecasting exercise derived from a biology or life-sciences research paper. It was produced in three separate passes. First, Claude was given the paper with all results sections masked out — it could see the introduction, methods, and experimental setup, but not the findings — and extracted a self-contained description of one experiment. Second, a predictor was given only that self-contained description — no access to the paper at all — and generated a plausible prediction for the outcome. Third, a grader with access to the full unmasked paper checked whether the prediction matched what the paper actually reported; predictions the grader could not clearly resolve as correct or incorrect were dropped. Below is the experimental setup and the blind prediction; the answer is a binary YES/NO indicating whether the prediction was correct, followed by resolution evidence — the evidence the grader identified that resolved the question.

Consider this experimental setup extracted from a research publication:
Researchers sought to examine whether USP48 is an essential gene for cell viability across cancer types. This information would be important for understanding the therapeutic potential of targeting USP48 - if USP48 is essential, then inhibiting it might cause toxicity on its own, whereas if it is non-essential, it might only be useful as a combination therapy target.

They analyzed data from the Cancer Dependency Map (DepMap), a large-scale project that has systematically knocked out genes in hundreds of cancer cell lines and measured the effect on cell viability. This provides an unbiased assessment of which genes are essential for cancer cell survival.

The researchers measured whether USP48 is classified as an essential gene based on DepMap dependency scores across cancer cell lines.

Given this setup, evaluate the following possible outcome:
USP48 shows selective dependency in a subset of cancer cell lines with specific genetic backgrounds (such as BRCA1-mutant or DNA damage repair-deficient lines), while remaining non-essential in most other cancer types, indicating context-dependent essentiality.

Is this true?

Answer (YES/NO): NO